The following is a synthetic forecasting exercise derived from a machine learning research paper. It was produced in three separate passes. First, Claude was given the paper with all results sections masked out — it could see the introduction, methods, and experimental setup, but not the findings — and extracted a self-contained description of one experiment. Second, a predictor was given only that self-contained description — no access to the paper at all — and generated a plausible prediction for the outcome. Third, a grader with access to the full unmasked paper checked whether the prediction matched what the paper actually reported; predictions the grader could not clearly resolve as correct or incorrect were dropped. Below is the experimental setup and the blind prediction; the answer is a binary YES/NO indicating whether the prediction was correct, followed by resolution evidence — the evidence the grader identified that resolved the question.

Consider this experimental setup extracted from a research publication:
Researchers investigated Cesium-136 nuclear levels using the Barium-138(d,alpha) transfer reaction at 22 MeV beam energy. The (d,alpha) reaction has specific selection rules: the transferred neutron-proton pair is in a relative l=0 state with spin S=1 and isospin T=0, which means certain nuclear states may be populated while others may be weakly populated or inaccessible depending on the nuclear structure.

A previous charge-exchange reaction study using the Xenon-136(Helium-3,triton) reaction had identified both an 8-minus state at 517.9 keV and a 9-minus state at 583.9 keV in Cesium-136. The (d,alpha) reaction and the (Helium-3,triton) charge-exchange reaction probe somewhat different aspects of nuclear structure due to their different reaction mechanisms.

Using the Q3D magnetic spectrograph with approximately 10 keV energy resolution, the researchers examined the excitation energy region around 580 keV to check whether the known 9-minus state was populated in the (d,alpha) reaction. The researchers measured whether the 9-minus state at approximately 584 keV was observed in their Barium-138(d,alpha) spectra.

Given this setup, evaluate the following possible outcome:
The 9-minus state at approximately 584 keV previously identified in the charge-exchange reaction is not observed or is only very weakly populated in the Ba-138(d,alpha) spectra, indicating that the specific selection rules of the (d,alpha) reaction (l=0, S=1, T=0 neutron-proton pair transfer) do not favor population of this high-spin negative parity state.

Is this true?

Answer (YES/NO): YES